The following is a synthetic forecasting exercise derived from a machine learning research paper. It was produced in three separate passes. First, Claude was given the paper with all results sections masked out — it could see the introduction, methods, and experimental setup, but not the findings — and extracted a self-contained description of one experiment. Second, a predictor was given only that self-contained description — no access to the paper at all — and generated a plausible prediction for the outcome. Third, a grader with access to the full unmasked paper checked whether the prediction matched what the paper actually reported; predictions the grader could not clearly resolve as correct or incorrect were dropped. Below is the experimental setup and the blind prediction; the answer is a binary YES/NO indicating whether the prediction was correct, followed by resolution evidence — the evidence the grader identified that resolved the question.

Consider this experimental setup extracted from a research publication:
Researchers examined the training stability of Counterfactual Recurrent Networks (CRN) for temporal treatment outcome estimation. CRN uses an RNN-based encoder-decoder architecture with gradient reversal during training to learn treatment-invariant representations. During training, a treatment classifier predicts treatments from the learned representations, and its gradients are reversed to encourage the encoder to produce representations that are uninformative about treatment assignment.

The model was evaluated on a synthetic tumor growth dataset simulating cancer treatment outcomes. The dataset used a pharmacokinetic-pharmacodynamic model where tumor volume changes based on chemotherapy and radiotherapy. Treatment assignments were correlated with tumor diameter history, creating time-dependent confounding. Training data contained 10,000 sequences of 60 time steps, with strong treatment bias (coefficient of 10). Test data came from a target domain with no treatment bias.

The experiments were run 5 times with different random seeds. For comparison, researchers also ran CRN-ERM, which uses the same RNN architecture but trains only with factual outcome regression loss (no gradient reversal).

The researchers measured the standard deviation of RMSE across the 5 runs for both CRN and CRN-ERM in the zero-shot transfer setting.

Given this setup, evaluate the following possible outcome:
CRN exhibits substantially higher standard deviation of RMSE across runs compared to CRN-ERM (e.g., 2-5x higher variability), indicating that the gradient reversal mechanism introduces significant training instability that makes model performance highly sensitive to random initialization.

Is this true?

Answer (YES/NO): NO